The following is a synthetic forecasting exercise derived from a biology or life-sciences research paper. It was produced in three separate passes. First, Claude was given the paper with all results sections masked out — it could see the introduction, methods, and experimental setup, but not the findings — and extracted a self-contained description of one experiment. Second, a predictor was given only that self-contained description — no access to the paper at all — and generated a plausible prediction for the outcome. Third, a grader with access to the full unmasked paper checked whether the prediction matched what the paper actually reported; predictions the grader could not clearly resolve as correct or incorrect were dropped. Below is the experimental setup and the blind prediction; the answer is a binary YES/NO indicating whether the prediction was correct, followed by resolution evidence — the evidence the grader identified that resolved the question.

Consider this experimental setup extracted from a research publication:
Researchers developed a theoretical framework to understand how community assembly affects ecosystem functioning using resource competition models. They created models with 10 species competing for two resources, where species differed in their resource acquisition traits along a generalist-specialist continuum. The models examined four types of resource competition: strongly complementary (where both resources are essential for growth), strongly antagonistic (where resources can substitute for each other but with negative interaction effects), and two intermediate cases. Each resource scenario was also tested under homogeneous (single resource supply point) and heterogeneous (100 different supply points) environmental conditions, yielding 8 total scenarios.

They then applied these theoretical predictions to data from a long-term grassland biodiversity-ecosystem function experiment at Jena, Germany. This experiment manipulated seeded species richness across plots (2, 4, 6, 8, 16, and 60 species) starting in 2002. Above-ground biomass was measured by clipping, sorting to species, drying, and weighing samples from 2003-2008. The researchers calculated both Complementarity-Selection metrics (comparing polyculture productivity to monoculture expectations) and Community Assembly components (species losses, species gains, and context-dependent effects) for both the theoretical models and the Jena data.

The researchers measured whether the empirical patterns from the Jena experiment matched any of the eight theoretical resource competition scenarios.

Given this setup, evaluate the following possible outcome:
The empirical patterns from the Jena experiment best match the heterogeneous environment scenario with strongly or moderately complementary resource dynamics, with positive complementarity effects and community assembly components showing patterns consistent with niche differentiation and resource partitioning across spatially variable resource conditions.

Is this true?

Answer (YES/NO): NO